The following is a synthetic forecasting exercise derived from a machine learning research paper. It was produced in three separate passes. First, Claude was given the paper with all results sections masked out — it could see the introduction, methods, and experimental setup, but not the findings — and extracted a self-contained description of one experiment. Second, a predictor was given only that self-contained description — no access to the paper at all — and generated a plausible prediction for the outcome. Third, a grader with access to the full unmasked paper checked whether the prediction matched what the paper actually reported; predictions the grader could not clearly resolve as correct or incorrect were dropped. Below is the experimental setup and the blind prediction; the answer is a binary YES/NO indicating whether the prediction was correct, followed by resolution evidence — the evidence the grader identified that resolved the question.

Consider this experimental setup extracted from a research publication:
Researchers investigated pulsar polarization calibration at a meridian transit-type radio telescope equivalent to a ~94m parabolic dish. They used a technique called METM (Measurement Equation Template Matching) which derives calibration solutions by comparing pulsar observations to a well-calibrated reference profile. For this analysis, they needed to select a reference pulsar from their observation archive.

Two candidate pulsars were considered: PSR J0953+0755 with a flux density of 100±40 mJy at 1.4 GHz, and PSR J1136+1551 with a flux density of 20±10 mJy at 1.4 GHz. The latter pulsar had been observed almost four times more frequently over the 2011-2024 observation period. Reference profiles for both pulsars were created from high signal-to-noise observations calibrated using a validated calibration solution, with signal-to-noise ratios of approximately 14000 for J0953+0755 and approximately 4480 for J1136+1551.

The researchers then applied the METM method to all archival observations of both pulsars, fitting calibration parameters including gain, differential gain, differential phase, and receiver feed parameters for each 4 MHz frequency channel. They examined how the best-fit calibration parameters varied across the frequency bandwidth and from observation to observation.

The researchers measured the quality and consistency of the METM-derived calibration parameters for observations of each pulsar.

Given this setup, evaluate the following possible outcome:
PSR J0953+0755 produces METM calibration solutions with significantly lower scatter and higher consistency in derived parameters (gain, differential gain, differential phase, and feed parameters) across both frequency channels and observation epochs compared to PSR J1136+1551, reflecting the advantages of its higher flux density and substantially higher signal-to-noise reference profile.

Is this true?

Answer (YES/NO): YES